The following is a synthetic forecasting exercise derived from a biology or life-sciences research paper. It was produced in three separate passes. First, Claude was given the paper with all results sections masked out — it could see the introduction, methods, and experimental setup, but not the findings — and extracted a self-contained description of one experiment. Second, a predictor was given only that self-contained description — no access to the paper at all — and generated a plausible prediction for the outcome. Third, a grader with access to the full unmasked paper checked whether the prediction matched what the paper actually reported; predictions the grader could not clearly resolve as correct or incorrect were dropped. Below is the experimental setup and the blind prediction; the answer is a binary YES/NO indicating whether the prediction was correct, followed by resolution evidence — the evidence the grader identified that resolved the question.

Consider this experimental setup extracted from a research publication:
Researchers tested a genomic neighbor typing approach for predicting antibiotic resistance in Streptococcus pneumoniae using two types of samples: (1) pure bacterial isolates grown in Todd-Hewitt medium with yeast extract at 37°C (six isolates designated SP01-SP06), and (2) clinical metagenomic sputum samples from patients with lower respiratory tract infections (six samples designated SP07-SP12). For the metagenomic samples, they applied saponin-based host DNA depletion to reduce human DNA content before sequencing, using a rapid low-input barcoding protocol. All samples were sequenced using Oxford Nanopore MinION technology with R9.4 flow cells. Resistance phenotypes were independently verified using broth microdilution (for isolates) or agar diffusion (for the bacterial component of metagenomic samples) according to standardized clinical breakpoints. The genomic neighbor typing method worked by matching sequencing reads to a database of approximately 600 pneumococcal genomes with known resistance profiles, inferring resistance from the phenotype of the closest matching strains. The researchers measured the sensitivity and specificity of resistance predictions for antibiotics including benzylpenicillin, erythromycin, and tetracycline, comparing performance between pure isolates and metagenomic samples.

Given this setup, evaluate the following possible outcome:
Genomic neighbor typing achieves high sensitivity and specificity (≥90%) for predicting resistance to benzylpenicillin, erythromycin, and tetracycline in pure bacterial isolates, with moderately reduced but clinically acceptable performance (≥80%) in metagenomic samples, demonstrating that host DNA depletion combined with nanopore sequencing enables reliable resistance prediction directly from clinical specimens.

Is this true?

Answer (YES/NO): NO